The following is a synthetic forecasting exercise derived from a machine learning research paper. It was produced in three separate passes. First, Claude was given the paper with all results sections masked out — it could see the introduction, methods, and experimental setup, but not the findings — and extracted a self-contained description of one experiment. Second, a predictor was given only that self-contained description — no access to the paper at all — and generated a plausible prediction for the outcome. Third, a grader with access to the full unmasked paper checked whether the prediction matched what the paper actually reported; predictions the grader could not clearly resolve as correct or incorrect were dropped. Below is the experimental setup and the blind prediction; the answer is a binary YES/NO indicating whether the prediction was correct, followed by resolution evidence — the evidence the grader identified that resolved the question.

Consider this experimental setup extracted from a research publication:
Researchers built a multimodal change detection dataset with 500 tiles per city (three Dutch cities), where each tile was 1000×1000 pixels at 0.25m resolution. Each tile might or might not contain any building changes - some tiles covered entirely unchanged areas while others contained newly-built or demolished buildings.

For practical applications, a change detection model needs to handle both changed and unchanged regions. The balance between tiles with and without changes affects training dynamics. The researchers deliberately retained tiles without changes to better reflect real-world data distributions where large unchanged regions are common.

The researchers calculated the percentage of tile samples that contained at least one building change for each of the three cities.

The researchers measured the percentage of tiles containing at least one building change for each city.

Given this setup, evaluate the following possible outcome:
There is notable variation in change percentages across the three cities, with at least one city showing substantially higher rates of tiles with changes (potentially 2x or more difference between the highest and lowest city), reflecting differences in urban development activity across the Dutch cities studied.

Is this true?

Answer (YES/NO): NO